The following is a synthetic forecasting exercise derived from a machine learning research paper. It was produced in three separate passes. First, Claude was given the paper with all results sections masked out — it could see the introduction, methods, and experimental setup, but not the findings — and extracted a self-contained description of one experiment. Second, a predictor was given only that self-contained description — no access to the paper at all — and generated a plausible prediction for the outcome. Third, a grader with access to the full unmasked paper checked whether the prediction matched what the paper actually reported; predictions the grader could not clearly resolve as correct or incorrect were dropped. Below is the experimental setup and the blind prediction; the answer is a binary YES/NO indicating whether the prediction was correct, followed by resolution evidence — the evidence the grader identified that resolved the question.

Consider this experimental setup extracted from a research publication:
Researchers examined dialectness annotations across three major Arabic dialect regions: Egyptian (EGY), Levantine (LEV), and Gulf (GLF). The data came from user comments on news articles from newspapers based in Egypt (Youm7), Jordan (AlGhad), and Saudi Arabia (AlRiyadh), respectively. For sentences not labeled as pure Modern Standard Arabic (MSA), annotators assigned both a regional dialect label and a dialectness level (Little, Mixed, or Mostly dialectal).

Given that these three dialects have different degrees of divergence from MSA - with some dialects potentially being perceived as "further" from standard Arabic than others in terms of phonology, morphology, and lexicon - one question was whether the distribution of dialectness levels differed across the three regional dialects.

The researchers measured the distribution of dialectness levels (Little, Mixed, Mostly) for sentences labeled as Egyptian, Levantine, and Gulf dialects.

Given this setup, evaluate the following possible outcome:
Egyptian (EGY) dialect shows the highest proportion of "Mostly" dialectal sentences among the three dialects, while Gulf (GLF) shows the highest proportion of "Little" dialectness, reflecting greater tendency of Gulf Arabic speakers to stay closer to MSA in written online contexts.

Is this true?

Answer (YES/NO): NO